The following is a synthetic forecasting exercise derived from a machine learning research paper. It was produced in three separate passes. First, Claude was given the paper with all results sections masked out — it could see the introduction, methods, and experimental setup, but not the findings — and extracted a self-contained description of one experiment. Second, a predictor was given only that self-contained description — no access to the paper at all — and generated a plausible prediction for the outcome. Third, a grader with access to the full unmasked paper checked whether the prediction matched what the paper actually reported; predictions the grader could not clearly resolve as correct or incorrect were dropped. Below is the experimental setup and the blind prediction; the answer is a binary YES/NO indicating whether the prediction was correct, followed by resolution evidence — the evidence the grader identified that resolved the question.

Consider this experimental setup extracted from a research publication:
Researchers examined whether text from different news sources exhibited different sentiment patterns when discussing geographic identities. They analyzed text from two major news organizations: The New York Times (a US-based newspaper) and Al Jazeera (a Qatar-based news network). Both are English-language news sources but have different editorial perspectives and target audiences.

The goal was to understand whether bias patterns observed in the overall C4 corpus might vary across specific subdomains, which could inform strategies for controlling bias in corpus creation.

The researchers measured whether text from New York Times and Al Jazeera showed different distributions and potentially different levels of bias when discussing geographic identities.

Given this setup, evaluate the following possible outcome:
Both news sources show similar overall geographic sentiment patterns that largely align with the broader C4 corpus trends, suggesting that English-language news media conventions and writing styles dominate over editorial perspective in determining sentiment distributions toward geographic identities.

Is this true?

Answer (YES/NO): NO